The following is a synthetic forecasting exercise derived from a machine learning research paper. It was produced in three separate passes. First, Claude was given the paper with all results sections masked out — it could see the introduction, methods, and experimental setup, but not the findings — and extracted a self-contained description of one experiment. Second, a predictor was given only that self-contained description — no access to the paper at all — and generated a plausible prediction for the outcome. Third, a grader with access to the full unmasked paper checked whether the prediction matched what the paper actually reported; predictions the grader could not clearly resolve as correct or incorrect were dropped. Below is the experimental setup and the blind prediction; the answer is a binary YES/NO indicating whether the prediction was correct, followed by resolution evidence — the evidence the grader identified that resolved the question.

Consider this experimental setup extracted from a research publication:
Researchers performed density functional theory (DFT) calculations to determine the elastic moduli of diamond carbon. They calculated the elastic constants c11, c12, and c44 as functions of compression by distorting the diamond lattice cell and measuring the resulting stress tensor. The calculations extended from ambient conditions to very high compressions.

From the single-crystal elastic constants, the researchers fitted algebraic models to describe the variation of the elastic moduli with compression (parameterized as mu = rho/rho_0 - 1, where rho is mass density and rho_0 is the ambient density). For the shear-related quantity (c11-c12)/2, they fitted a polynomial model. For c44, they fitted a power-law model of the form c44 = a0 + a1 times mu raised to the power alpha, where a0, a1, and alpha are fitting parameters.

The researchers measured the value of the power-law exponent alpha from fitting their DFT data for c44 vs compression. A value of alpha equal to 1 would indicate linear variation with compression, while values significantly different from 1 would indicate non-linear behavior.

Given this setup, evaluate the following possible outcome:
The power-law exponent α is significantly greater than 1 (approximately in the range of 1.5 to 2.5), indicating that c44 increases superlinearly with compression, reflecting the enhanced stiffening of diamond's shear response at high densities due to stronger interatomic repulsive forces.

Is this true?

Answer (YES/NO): NO